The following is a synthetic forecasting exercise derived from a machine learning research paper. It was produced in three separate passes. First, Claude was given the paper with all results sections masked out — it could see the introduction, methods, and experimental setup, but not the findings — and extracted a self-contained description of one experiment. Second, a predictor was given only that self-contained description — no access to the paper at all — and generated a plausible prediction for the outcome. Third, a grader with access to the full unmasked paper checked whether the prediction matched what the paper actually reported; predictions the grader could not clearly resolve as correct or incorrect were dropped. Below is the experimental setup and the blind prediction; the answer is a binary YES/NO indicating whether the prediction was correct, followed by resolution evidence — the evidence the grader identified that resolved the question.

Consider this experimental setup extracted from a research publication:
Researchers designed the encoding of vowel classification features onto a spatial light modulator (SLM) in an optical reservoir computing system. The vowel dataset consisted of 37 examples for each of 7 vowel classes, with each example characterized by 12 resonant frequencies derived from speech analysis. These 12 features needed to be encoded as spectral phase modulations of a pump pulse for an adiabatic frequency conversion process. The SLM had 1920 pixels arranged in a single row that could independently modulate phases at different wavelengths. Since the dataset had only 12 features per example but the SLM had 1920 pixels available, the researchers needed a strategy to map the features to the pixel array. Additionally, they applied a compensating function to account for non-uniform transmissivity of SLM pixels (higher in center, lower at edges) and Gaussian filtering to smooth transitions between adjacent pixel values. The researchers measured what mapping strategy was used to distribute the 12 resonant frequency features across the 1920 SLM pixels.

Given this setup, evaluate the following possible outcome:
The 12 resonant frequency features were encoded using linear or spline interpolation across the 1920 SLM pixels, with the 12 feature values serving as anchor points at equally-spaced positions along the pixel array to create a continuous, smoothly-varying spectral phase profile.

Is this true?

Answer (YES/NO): NO